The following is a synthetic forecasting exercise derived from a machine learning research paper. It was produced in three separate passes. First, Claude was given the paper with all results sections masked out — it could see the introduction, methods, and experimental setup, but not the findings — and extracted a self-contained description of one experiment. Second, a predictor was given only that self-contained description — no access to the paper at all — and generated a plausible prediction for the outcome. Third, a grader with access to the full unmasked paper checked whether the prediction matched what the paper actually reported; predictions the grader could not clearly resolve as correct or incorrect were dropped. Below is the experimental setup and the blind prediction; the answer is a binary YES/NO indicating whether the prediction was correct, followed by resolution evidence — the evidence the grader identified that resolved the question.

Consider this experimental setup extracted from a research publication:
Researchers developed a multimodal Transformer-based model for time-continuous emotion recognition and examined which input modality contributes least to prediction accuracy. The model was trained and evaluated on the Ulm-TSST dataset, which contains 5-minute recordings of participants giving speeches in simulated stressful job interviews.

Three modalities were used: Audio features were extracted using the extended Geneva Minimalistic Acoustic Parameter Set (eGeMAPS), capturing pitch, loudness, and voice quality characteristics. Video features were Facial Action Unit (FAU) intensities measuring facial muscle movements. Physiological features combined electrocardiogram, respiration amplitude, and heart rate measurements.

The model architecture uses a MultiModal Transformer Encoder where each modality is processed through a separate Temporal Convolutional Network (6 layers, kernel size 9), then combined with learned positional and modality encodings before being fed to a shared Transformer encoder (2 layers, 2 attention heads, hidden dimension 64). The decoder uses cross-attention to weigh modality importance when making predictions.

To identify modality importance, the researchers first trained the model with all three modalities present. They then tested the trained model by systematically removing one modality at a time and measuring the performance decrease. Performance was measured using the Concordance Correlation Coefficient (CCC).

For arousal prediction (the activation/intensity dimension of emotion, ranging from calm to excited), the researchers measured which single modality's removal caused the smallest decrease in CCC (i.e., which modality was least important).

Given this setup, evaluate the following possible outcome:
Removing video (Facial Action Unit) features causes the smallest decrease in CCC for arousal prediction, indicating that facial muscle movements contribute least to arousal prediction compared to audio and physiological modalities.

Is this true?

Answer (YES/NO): NO